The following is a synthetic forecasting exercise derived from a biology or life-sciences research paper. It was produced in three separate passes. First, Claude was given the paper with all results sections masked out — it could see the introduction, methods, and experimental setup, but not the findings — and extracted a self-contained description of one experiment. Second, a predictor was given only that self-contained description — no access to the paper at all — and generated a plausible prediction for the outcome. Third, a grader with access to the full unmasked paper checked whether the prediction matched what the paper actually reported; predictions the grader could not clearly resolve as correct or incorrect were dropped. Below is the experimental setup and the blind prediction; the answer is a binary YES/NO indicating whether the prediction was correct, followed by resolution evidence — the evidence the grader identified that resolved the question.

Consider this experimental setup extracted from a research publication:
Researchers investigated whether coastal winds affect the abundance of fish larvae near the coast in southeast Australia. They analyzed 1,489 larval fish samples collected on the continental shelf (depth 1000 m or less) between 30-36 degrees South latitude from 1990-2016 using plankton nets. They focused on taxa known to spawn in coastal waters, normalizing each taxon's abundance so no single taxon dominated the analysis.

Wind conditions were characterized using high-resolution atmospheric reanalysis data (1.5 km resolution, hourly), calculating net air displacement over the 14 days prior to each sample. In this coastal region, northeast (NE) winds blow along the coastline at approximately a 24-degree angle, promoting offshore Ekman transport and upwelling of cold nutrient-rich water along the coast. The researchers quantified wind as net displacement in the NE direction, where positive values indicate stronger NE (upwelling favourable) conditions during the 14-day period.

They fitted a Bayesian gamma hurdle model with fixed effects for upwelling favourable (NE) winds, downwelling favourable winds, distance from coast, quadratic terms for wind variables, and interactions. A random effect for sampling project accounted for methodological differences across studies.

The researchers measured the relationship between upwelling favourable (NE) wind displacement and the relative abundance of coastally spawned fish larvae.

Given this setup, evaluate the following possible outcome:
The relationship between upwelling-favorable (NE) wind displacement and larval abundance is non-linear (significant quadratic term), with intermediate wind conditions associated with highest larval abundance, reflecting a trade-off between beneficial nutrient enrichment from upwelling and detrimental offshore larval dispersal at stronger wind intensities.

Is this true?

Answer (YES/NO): YES